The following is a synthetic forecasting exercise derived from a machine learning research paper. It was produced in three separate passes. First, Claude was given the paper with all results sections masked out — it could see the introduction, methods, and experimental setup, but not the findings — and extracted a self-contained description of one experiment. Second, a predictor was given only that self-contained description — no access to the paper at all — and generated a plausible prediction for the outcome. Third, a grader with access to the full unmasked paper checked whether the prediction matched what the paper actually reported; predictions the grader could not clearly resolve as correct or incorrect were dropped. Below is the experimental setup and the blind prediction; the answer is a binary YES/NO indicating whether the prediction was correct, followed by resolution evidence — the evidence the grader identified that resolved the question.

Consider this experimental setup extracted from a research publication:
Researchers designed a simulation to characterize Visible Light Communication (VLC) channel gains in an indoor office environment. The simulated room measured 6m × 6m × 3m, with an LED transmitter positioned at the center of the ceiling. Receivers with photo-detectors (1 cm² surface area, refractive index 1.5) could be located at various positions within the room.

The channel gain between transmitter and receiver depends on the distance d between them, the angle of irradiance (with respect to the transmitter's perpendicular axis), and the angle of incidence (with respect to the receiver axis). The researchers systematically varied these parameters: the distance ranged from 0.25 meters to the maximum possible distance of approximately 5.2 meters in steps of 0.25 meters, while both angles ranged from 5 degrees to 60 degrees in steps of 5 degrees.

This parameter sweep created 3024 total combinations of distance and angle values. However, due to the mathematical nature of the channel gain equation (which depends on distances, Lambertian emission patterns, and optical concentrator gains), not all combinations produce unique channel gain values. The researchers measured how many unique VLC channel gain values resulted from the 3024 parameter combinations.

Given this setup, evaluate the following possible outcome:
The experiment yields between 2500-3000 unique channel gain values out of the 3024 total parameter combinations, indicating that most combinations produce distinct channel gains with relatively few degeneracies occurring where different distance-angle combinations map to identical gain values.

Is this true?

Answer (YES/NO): NO